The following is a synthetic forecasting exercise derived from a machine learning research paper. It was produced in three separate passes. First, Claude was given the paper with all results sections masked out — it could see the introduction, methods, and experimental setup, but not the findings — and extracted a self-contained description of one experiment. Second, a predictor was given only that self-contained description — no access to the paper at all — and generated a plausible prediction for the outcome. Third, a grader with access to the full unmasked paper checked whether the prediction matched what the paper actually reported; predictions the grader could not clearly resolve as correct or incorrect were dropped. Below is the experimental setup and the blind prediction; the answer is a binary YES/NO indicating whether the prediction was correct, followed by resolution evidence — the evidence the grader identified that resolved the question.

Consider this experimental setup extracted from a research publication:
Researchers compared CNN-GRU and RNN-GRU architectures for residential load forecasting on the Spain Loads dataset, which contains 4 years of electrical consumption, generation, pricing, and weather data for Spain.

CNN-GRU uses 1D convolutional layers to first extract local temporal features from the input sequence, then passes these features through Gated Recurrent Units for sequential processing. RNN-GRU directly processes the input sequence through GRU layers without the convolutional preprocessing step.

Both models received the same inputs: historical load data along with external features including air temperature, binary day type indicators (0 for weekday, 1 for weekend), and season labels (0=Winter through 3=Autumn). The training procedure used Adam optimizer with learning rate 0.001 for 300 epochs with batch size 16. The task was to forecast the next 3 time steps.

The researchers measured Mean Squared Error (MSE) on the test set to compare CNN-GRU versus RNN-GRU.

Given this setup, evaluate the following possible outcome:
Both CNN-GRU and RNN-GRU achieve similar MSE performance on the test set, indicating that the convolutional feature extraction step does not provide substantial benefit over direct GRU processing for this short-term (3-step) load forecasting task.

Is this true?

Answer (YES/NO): NO